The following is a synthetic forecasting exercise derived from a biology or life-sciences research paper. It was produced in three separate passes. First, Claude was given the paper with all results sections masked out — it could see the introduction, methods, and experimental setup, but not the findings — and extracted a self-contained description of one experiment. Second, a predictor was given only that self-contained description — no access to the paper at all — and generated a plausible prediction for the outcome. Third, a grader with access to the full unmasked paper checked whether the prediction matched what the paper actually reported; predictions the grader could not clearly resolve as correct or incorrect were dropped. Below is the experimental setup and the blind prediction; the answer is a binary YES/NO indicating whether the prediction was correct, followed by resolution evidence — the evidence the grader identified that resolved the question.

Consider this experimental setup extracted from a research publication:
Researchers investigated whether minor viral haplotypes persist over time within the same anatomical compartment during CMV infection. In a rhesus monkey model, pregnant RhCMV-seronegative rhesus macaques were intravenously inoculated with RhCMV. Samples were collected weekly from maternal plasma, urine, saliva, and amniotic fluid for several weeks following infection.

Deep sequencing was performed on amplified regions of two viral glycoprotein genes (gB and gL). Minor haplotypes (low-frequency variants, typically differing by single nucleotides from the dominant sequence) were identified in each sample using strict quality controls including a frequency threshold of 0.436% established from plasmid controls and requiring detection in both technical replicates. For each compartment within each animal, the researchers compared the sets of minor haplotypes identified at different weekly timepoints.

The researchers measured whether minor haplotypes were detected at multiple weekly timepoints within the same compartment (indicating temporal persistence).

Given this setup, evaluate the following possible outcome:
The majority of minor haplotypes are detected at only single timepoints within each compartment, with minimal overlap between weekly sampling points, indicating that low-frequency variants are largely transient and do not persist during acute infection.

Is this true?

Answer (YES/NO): NO